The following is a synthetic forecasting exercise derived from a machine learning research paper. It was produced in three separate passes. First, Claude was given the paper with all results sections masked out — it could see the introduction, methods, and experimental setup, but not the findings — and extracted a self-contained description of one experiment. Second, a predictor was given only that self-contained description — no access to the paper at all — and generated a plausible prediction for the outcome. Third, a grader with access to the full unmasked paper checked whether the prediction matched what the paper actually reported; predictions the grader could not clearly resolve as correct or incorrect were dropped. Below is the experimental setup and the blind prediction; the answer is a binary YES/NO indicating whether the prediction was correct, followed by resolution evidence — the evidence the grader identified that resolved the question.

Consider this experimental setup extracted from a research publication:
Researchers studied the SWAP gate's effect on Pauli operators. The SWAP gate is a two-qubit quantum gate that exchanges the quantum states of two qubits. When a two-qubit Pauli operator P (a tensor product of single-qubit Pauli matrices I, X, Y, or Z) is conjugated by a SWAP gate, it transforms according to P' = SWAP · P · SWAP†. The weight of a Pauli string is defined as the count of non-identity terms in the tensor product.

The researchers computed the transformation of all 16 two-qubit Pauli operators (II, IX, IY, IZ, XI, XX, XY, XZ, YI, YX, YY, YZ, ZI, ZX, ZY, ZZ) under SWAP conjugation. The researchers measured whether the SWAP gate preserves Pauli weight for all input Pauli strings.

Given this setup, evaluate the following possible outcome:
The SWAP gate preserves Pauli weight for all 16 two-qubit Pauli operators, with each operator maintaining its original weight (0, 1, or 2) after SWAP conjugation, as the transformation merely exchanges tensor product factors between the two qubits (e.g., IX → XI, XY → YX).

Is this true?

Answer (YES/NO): YES